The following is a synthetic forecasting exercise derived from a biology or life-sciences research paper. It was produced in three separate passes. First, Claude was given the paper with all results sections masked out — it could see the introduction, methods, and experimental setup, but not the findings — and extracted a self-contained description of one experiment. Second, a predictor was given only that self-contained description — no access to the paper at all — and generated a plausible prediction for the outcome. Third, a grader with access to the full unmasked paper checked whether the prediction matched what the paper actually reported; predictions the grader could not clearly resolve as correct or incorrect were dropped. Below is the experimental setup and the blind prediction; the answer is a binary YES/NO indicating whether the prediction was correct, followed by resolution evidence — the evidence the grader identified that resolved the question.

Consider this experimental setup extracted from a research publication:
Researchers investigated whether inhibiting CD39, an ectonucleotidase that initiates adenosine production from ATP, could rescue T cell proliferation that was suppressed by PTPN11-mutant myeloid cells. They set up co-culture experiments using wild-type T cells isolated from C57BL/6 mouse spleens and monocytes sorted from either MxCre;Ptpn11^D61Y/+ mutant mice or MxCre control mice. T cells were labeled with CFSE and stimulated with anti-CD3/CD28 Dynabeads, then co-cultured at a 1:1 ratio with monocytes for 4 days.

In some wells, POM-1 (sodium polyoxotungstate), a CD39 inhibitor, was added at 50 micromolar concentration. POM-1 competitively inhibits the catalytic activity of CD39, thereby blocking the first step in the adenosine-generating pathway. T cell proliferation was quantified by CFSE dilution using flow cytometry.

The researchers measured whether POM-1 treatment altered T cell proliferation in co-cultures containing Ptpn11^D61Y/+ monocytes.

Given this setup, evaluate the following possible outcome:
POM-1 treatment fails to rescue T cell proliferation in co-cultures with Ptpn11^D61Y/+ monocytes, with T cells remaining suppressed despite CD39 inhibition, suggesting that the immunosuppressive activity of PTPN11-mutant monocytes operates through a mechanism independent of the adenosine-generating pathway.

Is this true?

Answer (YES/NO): NO